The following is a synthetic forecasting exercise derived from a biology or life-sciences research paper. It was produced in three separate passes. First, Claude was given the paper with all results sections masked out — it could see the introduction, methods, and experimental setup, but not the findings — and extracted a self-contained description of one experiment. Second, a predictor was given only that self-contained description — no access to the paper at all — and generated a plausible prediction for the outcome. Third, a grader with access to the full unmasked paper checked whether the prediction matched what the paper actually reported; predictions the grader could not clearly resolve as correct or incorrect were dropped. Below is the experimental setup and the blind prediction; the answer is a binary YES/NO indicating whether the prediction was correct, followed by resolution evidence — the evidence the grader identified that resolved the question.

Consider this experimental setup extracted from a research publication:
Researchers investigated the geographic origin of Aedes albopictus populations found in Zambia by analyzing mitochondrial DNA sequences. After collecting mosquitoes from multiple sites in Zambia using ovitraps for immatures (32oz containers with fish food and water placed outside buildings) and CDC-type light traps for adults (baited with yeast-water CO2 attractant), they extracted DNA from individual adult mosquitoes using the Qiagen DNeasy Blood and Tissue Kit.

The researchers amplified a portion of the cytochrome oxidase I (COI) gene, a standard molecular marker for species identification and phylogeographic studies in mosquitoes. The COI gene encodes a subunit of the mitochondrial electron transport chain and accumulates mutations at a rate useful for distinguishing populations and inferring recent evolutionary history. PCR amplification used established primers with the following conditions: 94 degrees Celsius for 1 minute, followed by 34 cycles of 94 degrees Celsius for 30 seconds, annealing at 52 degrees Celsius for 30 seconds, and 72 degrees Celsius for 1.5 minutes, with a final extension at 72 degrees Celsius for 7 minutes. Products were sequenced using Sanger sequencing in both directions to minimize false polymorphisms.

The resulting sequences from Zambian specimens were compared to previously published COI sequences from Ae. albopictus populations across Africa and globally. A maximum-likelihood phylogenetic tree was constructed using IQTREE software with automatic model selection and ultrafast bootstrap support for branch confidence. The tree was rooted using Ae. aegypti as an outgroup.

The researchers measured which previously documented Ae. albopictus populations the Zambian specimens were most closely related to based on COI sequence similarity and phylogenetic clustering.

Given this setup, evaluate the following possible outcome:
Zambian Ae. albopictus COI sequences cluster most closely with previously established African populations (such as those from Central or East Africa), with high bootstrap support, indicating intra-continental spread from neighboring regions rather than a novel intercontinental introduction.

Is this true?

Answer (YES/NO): YES